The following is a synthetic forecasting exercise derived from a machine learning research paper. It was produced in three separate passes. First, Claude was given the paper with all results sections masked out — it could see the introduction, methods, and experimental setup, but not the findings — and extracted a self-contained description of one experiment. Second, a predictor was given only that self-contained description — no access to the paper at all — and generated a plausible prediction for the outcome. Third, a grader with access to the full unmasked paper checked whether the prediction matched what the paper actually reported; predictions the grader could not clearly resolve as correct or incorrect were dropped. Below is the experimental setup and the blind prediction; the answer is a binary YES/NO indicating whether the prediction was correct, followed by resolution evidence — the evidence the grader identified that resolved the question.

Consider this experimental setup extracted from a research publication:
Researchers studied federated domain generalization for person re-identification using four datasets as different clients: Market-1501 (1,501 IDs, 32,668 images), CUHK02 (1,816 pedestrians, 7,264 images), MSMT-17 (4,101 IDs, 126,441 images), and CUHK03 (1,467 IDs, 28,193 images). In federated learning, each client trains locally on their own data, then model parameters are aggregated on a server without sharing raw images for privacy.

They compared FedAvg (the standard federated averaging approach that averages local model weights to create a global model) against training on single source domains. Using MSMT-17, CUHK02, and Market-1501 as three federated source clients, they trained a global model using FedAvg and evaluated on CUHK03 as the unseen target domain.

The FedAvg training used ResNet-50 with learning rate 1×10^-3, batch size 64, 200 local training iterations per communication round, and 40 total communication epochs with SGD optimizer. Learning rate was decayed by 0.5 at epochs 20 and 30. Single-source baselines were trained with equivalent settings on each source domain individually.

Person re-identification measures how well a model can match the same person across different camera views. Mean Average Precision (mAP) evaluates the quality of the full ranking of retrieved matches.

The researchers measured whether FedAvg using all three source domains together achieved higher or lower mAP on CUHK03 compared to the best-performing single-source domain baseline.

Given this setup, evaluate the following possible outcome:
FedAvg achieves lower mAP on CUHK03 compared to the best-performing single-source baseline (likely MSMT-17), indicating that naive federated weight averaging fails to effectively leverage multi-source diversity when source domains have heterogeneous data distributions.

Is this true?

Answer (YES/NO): YES